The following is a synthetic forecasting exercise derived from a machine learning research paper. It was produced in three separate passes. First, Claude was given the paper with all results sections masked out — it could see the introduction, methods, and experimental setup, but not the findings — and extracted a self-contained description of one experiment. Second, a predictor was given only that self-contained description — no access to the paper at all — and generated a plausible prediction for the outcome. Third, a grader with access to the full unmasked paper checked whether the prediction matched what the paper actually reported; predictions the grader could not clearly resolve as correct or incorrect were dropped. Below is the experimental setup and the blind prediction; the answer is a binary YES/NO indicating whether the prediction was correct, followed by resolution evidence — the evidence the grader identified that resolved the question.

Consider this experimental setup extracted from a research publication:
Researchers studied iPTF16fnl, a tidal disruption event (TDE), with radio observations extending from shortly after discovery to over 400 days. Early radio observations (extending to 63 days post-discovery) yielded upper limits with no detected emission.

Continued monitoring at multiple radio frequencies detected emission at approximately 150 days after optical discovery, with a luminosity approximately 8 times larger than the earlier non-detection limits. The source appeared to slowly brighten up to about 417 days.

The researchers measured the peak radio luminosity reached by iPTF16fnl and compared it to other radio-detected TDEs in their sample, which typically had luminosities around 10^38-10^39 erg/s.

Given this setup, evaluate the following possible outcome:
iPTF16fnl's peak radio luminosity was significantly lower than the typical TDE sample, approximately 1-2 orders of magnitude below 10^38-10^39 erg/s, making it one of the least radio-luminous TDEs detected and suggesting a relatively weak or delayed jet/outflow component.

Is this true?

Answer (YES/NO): YES